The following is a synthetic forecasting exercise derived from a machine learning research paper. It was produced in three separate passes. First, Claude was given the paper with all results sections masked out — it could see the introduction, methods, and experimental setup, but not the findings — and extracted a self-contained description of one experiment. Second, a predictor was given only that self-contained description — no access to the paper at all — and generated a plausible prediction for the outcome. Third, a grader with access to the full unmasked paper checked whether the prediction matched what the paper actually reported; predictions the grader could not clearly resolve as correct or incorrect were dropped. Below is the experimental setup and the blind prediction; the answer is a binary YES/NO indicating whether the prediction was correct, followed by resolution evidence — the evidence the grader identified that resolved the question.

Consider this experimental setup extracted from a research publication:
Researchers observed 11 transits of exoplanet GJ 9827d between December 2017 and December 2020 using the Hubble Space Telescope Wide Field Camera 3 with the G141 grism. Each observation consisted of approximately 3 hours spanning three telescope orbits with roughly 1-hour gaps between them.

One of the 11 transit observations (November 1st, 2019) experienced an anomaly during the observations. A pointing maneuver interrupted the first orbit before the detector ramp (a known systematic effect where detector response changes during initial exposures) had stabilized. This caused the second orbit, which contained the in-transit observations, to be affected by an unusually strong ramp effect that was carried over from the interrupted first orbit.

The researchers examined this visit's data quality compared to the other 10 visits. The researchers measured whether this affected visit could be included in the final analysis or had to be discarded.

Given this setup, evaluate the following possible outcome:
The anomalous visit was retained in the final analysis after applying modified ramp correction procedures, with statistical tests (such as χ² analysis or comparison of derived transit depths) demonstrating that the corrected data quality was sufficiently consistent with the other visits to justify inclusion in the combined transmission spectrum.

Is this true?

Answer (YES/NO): NO